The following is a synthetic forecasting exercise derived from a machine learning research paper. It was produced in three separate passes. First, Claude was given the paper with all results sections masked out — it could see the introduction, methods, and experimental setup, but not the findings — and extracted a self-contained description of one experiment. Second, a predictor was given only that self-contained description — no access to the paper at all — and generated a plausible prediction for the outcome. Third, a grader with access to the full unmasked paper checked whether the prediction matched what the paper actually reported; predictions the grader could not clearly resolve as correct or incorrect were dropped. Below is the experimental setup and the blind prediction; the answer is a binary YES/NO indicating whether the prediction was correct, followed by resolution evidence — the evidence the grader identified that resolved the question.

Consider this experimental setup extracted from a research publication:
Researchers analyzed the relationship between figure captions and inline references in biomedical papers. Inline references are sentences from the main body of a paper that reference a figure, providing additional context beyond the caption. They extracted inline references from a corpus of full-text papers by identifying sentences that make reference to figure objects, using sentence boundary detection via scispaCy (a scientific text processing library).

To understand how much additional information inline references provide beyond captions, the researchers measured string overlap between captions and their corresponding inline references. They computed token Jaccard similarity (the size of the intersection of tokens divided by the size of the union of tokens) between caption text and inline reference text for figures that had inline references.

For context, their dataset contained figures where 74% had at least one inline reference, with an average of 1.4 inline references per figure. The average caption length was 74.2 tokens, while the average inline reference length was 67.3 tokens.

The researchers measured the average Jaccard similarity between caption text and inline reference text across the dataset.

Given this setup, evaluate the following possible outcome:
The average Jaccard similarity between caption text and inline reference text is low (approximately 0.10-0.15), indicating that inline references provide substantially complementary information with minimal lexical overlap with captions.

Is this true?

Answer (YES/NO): NO